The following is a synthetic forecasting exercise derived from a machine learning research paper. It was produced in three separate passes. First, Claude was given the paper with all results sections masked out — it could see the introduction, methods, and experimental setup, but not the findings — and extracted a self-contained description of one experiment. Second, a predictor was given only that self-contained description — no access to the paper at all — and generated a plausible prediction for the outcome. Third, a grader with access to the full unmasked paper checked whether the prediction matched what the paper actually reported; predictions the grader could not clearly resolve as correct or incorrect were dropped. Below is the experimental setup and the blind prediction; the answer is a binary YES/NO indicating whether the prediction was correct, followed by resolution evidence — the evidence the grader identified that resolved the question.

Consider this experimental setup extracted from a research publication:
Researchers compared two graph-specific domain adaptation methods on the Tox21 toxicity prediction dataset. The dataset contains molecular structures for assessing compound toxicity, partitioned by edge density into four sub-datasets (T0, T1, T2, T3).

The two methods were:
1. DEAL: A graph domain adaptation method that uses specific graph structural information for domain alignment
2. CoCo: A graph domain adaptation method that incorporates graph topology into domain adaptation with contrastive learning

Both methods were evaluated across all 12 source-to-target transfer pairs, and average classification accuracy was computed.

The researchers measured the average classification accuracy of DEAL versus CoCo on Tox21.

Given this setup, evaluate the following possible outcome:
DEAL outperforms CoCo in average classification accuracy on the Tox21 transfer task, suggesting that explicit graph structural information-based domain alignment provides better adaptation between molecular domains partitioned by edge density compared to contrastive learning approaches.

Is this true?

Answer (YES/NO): NO